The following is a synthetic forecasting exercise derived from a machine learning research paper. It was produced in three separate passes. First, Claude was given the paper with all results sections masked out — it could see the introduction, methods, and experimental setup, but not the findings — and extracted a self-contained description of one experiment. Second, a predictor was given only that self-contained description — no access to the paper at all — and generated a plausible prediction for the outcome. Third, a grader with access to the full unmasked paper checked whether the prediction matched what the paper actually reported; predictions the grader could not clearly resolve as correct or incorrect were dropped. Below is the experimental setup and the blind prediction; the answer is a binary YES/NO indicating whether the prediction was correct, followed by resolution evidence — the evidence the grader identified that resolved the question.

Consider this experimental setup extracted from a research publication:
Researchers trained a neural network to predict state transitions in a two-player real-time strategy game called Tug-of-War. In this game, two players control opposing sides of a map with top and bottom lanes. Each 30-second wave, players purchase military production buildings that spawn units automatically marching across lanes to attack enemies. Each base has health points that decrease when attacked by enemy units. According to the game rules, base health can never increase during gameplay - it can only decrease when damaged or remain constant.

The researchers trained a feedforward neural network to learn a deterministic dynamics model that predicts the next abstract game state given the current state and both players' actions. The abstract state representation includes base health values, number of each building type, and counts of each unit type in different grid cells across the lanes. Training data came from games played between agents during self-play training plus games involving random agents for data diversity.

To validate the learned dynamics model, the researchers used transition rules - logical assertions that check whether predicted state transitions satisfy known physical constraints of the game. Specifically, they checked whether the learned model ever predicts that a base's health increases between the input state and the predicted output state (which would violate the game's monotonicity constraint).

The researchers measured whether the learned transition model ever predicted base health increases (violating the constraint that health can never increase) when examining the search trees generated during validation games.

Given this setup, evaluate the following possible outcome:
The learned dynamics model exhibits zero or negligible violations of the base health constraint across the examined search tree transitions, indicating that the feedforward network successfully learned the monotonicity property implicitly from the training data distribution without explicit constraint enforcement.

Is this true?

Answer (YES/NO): NO